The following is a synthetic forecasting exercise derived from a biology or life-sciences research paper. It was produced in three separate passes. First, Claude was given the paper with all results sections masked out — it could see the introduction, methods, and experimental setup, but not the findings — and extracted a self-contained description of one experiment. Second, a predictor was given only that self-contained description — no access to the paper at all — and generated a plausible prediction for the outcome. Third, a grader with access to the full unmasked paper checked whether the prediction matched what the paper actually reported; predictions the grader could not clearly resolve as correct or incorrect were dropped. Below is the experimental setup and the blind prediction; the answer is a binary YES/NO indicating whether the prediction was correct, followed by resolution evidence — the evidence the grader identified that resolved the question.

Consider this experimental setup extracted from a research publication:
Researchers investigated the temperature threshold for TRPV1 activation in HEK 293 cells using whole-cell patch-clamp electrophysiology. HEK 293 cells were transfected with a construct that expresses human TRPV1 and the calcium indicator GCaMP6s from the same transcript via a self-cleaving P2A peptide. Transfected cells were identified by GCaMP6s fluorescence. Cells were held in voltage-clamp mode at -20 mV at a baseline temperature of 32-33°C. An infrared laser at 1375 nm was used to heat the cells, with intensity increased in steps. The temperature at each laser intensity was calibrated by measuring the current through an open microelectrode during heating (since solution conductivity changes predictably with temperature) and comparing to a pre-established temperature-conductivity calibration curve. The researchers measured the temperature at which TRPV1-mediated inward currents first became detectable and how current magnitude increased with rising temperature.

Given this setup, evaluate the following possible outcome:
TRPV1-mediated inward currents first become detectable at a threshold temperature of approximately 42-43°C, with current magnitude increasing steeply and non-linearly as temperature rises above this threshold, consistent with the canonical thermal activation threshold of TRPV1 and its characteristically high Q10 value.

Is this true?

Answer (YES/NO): NO